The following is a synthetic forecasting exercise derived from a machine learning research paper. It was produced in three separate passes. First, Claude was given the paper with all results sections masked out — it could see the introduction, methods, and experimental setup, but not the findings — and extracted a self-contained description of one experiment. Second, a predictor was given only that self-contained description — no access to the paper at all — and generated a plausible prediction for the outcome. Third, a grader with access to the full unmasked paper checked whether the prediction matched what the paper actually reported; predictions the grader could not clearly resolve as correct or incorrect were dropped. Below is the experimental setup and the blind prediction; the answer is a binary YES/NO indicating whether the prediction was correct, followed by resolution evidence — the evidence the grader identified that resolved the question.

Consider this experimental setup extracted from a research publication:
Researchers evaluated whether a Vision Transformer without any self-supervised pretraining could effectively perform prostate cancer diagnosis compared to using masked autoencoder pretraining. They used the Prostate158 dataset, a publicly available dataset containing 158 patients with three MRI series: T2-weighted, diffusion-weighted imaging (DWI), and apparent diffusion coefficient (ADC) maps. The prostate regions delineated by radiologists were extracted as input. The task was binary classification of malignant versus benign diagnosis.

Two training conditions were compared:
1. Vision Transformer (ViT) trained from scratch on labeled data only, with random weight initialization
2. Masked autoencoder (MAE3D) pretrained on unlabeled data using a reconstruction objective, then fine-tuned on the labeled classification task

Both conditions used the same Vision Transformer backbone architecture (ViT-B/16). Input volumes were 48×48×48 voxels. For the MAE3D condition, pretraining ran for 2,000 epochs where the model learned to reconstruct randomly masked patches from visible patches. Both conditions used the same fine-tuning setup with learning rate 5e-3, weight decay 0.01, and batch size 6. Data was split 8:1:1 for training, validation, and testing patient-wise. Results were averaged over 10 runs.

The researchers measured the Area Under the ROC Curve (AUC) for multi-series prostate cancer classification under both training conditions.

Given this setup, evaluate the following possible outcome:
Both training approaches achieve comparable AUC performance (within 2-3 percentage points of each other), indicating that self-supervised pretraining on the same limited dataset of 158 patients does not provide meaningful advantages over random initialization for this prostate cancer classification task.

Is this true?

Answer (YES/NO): NO